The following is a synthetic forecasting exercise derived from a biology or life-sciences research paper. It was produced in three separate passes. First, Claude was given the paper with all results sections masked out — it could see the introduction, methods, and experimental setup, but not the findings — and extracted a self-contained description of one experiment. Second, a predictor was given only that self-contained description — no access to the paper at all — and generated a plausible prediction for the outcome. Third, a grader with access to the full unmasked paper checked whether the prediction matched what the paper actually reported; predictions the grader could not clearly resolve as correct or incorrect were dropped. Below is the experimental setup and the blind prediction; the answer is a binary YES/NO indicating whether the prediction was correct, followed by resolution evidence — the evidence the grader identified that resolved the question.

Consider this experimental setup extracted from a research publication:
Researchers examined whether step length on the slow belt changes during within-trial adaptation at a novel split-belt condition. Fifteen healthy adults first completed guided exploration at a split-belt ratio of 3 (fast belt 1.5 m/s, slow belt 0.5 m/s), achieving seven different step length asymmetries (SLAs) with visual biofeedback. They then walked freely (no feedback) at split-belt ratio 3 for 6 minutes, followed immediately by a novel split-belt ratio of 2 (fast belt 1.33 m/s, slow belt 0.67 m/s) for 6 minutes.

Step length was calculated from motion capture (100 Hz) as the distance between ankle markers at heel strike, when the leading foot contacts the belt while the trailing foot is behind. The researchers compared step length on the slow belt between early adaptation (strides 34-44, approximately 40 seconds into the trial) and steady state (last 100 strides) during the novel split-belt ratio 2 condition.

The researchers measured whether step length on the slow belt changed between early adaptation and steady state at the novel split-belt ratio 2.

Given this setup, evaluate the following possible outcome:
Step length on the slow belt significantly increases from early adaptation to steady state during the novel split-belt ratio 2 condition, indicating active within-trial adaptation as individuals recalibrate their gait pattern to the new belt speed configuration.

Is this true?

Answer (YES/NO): NO